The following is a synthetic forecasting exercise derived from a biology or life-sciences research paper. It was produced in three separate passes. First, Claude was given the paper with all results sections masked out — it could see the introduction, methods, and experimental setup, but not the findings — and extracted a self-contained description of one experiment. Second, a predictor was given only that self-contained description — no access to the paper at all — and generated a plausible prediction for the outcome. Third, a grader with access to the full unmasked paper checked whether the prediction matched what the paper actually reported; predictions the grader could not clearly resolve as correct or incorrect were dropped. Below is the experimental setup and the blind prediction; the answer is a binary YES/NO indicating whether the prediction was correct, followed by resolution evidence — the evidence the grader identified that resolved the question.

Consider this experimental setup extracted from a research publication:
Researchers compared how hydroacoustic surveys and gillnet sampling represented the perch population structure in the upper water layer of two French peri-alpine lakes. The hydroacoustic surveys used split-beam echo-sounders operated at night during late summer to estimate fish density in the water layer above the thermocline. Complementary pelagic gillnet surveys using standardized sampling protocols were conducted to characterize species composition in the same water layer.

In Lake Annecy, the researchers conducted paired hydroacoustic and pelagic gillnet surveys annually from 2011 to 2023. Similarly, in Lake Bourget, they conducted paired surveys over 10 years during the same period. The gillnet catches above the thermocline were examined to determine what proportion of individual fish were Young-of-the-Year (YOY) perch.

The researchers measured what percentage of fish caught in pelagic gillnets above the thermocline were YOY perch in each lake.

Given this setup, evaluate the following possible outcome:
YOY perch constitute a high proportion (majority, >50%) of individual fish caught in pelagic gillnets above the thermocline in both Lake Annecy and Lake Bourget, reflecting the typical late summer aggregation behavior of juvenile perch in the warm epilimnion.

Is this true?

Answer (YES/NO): YES